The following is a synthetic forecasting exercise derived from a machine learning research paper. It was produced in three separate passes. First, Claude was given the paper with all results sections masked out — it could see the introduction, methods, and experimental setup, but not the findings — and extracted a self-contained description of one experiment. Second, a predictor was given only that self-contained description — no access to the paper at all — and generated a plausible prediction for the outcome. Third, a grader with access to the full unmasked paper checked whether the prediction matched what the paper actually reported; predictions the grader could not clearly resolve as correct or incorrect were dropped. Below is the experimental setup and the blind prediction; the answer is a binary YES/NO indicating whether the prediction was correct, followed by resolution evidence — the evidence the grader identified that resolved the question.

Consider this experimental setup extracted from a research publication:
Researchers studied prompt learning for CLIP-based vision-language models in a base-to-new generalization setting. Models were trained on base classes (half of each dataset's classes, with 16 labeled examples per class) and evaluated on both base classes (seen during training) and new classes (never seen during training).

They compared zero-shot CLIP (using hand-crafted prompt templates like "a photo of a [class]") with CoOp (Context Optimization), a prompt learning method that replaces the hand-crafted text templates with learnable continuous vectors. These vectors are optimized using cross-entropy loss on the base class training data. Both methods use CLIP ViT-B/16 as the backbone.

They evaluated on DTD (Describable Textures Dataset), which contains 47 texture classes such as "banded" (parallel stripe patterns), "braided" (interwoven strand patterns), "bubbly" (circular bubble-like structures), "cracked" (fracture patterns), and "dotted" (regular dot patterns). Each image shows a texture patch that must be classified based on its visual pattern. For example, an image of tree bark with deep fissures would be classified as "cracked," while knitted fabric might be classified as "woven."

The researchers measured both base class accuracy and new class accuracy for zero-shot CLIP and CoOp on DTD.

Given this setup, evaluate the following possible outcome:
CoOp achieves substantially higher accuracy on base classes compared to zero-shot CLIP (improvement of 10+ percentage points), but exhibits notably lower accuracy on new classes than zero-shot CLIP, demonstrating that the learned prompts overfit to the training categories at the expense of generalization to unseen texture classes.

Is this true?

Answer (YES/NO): YES